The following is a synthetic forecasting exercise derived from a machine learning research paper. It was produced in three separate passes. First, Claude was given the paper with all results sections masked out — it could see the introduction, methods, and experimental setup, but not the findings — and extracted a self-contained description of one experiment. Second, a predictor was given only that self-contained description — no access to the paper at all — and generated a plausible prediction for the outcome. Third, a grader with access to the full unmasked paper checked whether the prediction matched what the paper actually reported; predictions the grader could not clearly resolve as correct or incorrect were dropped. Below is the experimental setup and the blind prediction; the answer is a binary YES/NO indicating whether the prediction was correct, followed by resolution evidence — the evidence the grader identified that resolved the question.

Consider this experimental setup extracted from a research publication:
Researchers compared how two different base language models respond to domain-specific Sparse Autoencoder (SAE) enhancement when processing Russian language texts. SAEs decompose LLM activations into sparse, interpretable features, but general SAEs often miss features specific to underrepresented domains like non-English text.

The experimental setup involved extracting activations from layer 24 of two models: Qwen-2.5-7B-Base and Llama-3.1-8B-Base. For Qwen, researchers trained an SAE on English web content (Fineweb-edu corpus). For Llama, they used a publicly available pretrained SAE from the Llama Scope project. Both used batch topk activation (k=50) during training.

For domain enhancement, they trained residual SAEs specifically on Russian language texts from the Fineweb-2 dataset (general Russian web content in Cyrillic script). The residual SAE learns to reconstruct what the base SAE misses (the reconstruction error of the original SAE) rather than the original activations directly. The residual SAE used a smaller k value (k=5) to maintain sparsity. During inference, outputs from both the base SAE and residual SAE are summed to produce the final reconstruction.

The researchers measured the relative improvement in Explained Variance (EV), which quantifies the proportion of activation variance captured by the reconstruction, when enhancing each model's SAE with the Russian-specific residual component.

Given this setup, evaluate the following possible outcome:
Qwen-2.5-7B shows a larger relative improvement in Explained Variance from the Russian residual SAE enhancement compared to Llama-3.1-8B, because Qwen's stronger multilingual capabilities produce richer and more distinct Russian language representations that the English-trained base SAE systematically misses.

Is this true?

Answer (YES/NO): YES